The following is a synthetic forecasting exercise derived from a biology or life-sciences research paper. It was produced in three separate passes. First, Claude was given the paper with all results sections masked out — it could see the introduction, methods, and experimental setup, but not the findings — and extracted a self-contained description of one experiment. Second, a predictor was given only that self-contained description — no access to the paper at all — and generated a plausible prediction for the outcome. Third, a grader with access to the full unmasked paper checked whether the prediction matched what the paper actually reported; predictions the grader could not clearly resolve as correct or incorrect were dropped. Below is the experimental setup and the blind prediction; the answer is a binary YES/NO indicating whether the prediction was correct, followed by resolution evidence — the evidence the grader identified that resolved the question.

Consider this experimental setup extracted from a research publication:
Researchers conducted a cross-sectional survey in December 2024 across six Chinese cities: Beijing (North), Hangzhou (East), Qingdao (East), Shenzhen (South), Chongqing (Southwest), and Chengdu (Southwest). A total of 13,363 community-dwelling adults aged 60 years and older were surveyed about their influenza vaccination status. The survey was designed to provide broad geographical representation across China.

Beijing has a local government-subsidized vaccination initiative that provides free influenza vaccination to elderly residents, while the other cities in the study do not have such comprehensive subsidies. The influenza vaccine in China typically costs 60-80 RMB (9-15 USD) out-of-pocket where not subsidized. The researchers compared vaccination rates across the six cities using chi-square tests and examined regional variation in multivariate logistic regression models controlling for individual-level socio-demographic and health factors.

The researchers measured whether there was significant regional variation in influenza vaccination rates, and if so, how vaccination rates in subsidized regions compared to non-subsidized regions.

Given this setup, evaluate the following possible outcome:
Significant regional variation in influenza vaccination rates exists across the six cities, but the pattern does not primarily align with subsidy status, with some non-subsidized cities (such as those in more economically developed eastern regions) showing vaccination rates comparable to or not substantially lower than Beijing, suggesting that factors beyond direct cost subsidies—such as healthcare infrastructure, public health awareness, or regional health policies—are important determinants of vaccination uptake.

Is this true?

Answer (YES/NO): NO